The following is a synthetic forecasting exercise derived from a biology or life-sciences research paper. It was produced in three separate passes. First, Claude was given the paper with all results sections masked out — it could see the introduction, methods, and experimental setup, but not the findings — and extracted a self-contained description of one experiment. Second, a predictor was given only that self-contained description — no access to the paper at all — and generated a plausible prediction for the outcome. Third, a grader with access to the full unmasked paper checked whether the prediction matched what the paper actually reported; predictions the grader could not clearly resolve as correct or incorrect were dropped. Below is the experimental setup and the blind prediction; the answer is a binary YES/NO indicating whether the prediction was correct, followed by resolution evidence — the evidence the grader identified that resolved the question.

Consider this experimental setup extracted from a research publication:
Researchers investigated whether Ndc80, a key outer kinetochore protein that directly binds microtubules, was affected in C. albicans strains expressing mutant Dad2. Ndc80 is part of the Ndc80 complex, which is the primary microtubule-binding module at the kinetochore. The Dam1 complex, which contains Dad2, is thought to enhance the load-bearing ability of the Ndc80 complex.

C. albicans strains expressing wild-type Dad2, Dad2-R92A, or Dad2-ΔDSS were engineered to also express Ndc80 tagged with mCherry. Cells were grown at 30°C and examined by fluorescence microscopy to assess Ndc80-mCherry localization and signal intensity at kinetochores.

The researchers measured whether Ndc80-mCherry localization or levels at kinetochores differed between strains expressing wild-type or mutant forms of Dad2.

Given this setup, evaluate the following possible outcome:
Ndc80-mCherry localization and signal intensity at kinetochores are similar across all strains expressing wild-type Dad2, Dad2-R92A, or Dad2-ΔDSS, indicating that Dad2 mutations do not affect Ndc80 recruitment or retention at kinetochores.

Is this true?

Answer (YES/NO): NO